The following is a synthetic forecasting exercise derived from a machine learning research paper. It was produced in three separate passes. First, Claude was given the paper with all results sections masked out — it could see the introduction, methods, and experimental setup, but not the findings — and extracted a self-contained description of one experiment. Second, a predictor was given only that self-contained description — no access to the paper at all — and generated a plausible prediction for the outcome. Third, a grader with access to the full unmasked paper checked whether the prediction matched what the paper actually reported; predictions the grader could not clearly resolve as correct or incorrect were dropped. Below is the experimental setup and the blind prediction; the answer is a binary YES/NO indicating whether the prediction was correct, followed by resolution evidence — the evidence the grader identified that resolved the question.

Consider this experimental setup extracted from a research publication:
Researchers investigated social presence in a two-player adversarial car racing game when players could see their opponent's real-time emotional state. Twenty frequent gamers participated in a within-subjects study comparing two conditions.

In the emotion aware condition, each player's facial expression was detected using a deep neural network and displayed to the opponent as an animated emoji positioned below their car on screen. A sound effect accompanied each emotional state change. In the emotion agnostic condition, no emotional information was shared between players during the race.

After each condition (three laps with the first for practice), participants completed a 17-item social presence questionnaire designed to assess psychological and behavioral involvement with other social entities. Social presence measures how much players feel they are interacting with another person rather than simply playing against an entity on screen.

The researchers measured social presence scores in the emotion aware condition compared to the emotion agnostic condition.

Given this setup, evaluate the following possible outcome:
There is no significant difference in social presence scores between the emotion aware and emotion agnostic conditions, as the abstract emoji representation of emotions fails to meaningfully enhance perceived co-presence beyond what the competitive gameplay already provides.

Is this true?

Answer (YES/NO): YES